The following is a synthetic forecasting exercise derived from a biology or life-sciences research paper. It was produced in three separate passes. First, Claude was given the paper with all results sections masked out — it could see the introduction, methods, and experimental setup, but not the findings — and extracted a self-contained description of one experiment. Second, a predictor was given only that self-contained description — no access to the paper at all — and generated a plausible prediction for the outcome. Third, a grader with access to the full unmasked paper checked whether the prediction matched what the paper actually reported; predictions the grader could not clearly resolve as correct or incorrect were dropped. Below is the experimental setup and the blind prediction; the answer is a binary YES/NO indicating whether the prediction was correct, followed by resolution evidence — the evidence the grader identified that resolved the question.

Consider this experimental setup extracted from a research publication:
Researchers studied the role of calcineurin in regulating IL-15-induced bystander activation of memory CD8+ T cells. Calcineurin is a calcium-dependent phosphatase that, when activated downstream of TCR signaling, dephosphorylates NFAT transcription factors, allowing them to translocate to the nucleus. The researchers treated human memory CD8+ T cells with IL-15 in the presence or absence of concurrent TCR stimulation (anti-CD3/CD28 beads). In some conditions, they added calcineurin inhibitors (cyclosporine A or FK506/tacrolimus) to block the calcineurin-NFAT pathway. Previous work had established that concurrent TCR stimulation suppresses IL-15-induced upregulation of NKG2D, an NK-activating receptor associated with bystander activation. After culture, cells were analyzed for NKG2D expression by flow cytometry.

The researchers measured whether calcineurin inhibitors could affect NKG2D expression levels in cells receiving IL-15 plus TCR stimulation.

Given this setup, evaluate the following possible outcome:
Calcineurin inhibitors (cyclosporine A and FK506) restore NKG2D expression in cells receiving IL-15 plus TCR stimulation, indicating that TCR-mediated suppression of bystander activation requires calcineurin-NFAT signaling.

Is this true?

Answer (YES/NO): YES